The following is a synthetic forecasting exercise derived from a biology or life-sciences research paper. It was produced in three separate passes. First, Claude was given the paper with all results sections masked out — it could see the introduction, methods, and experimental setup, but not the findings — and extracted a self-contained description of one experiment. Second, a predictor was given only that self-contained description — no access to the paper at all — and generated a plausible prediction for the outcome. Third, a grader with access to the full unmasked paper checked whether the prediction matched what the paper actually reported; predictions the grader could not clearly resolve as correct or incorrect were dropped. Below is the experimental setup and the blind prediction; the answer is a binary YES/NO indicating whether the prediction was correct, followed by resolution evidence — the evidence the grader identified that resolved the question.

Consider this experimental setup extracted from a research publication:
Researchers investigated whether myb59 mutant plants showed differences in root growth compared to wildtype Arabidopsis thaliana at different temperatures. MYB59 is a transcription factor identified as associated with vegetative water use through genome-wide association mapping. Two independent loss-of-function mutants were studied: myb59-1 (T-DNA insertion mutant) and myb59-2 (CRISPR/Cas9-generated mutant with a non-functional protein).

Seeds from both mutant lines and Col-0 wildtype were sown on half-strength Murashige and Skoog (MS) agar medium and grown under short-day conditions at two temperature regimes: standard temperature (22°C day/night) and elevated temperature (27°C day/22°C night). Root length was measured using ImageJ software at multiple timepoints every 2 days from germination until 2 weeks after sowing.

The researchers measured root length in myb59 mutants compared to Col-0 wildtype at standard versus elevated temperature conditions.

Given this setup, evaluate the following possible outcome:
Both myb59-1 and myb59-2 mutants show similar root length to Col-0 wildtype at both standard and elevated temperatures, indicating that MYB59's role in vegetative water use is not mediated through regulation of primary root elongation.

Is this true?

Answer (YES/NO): NO